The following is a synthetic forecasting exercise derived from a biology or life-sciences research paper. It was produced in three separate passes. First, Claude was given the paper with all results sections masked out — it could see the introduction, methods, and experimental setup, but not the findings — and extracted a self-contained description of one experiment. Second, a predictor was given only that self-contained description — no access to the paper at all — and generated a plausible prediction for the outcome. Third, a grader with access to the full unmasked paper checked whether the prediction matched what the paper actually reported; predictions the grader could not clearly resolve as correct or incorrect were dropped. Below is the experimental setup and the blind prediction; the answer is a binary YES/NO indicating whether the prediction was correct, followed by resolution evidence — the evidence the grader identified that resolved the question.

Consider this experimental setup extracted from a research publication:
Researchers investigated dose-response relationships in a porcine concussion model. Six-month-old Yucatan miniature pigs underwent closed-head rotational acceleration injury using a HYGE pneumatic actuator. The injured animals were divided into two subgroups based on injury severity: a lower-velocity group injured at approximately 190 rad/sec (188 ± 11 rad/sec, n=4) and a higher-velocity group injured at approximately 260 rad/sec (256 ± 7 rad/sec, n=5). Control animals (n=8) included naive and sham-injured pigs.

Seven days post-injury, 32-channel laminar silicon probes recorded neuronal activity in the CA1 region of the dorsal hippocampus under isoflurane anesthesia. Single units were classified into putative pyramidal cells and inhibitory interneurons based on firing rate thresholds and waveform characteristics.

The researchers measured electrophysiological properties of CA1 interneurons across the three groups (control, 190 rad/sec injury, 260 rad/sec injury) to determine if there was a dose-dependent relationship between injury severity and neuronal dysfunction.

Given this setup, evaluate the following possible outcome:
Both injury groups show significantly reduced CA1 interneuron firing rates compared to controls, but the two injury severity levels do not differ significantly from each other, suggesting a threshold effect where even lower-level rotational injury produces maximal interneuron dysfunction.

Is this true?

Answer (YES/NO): NO